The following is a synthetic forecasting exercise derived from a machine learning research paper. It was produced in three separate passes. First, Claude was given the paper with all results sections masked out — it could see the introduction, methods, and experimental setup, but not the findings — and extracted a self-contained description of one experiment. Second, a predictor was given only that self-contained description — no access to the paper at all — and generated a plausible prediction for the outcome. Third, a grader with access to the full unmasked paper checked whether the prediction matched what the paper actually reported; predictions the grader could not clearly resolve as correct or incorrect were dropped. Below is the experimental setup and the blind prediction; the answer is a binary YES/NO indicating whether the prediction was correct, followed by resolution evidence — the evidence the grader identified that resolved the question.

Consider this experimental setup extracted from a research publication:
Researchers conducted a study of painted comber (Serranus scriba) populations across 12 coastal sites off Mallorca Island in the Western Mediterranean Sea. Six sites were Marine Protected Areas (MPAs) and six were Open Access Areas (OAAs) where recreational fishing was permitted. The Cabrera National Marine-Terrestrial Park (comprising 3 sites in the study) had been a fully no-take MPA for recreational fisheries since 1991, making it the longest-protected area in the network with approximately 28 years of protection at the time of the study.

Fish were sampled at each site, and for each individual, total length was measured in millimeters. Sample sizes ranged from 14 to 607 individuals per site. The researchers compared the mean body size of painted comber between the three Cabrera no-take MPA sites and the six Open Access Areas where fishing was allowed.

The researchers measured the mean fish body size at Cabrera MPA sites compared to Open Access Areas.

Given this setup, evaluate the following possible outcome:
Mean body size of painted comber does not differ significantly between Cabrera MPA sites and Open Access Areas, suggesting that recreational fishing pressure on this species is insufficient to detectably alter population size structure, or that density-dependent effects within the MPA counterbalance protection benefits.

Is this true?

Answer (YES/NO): NO